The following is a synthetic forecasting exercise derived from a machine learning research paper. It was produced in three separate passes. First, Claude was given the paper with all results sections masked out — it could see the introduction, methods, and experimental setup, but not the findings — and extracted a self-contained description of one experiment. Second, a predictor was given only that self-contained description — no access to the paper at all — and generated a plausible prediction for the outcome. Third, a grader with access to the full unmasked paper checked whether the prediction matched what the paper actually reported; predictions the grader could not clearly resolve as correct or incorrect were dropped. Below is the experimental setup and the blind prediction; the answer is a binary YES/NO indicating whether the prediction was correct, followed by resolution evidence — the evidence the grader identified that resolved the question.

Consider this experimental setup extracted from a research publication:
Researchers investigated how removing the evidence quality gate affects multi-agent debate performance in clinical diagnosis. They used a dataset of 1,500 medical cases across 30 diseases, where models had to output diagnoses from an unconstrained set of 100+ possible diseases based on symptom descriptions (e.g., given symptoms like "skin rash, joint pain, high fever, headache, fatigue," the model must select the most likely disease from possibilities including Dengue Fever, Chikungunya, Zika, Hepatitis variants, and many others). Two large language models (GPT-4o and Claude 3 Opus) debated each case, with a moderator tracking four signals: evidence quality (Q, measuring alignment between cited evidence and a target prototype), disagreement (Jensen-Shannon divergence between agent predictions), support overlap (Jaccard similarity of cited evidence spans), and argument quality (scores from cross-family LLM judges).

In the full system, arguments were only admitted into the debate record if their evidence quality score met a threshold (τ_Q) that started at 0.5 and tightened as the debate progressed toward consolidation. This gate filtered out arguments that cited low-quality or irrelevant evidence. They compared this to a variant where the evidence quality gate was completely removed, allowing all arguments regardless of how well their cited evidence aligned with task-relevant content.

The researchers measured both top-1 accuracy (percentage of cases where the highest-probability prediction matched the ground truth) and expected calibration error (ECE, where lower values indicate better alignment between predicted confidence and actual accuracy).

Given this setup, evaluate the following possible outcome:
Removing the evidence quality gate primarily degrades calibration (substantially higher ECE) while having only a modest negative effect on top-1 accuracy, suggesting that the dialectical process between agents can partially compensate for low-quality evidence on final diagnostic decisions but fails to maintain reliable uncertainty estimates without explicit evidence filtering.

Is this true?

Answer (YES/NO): NO